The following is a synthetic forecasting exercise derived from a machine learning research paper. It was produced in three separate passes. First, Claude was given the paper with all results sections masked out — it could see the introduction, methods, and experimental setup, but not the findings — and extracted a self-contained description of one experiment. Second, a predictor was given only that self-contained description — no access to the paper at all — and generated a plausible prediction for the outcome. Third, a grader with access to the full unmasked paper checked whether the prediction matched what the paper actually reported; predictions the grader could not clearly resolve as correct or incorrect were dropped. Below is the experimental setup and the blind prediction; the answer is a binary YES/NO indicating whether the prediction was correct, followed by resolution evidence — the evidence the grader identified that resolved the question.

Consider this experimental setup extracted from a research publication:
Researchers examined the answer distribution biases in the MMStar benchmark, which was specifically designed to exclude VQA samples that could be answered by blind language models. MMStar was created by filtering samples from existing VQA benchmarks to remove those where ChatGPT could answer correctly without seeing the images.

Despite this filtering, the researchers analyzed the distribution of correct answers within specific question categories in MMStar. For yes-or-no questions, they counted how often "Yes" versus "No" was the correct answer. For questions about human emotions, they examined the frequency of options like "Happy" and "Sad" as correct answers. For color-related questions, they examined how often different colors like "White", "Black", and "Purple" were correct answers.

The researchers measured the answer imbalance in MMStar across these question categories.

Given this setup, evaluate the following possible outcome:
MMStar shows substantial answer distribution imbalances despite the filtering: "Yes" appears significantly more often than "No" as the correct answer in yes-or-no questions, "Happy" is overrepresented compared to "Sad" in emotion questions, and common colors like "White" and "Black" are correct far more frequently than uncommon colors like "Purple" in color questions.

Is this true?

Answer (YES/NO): NO